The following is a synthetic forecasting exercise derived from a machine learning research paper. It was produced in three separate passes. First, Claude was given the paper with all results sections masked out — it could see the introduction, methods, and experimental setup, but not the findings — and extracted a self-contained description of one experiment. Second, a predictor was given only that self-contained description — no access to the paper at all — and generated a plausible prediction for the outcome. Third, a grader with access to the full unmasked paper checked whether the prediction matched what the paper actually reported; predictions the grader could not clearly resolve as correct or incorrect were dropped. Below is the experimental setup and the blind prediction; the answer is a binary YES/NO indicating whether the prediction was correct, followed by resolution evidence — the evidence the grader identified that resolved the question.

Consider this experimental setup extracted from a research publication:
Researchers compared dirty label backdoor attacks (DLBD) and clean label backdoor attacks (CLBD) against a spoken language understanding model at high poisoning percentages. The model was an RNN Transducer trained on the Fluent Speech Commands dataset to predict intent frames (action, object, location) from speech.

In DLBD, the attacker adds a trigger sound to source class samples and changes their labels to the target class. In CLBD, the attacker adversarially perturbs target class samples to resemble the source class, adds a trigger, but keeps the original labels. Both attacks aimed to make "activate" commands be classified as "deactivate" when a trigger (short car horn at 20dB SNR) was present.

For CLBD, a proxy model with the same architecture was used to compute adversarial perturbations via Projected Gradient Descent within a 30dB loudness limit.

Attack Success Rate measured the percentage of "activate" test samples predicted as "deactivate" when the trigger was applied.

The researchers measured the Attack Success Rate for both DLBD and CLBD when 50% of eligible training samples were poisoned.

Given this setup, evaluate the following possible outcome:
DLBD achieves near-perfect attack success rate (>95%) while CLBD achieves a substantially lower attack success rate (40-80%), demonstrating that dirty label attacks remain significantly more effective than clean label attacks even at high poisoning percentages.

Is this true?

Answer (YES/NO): NO